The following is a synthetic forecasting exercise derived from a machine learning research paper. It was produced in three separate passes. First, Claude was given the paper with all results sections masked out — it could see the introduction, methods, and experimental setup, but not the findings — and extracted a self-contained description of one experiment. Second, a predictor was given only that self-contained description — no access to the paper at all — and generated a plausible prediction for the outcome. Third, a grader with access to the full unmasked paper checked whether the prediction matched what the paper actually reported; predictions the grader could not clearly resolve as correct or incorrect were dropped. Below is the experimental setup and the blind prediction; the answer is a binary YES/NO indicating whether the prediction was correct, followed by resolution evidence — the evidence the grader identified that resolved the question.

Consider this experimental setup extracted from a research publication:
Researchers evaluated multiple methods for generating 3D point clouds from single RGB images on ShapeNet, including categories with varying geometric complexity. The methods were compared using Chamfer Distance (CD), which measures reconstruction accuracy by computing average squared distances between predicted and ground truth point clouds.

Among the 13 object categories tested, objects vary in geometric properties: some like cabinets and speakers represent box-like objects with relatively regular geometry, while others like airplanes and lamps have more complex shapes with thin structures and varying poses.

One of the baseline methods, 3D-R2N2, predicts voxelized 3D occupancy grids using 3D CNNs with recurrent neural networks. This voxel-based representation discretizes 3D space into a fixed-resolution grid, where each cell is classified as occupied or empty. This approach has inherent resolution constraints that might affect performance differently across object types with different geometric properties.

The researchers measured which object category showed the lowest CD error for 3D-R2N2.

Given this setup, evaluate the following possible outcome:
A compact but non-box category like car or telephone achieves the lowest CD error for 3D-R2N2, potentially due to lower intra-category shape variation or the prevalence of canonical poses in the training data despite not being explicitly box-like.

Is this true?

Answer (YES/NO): NO